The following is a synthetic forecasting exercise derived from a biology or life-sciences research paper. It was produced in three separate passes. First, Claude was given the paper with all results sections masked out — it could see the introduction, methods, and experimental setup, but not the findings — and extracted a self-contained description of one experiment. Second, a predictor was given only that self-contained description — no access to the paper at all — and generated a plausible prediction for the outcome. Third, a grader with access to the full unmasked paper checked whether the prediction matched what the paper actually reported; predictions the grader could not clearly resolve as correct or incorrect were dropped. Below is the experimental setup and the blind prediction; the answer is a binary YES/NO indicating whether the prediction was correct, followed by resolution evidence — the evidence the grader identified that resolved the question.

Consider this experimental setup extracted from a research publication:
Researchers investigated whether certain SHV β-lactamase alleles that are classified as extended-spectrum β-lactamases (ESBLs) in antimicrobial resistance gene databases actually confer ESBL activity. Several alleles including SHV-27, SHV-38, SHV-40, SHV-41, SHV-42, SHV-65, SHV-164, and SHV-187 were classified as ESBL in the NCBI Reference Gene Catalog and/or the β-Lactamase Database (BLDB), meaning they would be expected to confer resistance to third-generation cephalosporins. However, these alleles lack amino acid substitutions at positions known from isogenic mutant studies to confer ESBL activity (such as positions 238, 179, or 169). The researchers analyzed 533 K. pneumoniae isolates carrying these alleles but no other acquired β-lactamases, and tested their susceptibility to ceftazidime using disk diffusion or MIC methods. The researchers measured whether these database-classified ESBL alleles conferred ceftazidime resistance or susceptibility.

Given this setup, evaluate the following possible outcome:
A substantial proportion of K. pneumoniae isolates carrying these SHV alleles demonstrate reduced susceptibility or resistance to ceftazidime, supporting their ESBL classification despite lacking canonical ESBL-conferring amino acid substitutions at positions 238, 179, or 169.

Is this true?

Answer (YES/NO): NO